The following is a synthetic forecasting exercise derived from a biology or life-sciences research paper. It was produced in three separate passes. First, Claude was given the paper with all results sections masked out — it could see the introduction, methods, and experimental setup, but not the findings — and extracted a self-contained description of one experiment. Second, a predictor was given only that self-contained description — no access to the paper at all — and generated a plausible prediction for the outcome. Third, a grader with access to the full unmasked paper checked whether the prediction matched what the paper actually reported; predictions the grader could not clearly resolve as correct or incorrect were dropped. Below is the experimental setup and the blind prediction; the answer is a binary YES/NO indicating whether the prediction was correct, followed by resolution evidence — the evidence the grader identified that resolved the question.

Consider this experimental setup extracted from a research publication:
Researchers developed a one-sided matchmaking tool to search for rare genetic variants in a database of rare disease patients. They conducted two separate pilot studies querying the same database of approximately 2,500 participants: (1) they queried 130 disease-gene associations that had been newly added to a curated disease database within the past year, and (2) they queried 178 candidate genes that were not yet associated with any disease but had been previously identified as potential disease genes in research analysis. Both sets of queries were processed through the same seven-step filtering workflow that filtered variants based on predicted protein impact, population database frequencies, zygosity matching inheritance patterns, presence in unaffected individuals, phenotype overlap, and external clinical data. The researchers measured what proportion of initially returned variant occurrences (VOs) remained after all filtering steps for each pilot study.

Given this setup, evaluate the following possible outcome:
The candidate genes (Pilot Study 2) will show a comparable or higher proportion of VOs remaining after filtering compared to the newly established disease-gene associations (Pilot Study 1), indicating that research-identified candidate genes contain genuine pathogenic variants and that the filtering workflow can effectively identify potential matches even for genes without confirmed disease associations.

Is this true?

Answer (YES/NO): NO